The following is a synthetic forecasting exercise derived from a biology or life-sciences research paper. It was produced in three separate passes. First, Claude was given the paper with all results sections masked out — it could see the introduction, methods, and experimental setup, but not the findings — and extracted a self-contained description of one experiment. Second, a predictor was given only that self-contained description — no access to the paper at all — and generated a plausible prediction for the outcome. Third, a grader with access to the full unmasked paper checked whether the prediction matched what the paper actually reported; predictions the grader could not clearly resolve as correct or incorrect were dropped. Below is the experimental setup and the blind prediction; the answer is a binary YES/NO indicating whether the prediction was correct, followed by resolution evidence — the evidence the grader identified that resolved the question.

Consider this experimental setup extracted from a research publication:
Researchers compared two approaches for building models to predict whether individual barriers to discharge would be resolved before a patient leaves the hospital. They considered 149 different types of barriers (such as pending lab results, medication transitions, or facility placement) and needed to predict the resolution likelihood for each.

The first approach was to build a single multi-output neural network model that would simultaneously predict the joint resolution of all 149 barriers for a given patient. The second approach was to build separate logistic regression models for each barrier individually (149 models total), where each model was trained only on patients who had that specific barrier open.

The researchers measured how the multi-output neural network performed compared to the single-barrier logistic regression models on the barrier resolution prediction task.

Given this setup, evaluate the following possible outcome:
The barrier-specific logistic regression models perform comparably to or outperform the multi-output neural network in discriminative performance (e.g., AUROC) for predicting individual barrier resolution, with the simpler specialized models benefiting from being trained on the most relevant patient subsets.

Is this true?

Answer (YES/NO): YES